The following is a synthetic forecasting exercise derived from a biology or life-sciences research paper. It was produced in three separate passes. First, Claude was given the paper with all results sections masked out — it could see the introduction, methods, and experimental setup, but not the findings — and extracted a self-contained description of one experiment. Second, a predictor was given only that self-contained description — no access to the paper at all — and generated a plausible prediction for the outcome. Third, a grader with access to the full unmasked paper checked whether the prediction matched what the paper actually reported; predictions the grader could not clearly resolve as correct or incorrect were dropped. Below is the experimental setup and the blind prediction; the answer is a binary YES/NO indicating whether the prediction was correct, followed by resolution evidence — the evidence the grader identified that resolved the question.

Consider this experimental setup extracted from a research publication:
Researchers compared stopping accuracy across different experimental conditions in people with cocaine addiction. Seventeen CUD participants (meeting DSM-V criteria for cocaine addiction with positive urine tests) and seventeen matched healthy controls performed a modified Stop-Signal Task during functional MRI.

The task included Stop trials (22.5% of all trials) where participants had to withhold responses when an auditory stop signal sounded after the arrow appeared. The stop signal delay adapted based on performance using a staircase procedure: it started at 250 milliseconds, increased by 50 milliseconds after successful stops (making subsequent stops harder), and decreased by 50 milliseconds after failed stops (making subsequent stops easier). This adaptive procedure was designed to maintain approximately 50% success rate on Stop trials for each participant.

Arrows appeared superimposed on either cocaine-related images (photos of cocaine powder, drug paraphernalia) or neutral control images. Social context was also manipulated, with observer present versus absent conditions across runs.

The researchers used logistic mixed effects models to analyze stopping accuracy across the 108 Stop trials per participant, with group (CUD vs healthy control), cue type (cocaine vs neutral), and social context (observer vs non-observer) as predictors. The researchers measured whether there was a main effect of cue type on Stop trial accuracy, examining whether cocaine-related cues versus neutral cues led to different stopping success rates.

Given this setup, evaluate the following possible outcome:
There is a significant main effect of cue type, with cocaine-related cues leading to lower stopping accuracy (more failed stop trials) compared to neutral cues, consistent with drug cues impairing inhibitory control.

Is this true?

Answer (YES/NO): NO